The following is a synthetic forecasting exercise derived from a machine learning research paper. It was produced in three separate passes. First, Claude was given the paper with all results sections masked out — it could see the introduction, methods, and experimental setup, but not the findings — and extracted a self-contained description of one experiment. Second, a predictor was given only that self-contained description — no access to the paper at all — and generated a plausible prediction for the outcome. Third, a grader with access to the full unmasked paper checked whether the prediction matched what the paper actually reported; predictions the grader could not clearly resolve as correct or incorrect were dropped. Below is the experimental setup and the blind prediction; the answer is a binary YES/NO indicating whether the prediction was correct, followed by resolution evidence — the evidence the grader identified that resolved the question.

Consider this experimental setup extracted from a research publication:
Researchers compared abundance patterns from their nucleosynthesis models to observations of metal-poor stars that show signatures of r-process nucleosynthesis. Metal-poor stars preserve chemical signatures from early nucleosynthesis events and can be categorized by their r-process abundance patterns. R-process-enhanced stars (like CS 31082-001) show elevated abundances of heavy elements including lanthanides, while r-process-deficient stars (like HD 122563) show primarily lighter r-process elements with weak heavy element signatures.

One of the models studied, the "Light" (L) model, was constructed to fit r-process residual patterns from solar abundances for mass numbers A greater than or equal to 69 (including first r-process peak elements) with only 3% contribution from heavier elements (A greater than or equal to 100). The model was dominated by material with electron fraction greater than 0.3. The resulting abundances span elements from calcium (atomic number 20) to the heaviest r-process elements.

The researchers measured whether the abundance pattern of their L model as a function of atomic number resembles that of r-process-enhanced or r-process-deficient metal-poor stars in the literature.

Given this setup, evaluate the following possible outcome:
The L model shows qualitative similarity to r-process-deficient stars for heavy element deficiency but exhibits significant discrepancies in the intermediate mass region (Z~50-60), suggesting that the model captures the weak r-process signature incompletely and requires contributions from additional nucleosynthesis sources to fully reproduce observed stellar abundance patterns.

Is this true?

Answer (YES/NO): NO